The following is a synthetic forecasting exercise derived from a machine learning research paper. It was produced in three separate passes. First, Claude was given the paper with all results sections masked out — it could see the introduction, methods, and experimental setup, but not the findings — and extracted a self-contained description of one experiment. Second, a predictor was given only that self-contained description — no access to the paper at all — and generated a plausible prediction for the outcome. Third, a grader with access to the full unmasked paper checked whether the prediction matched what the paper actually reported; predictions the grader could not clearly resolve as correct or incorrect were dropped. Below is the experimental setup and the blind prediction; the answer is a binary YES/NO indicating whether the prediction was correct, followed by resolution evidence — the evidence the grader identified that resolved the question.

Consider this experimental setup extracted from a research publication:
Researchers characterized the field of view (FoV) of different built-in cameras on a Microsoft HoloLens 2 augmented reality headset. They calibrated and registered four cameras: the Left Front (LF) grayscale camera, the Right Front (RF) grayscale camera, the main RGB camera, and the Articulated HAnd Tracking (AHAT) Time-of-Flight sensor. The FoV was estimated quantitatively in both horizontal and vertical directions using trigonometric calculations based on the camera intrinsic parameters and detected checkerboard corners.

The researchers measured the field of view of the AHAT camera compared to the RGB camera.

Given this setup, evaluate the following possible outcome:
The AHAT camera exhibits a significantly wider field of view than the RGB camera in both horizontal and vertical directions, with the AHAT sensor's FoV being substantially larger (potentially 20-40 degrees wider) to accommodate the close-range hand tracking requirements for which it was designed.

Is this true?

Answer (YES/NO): NO